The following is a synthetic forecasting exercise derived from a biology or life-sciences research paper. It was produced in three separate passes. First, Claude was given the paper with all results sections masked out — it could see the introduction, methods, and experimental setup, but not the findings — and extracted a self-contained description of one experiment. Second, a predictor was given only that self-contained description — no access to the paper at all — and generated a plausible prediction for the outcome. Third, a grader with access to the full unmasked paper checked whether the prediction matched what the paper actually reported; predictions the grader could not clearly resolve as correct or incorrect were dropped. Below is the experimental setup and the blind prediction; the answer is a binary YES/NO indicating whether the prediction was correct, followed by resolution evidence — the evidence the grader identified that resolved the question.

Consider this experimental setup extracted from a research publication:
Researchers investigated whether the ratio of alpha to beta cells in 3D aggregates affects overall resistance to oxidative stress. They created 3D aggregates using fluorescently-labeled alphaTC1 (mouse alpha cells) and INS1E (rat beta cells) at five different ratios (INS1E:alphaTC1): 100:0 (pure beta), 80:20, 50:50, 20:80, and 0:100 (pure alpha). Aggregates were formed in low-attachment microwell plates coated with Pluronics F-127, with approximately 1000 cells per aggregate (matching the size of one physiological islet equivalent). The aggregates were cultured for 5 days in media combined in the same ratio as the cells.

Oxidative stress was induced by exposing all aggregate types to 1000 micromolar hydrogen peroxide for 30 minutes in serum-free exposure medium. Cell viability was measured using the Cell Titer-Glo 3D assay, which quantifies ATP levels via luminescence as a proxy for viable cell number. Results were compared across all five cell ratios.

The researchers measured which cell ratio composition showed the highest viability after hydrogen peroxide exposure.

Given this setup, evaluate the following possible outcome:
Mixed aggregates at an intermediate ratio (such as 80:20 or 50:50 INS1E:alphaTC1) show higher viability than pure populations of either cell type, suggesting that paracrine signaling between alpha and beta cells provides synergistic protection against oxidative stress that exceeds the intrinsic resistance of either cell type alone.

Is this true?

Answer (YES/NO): YES